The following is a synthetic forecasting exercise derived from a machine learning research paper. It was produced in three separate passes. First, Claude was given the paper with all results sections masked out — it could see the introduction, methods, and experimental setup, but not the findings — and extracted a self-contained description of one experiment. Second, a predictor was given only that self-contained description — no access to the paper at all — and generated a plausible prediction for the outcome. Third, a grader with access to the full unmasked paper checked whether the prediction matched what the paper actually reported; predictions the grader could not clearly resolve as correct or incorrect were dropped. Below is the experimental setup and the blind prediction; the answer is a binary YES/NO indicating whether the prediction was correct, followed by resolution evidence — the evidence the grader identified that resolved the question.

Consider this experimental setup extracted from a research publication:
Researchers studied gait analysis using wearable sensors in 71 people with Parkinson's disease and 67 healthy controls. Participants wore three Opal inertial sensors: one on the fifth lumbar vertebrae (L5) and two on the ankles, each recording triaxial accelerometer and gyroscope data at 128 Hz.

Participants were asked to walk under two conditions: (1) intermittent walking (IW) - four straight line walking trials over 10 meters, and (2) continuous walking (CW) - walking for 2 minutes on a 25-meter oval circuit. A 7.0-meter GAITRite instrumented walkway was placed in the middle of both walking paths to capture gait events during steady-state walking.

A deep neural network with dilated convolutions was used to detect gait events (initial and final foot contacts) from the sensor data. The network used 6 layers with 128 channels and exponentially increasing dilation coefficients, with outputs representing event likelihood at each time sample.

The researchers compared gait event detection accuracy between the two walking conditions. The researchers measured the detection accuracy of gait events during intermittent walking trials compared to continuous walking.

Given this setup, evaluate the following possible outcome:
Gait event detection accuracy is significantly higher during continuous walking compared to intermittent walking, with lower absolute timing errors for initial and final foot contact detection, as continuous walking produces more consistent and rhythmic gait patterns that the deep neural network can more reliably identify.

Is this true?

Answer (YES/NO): NO